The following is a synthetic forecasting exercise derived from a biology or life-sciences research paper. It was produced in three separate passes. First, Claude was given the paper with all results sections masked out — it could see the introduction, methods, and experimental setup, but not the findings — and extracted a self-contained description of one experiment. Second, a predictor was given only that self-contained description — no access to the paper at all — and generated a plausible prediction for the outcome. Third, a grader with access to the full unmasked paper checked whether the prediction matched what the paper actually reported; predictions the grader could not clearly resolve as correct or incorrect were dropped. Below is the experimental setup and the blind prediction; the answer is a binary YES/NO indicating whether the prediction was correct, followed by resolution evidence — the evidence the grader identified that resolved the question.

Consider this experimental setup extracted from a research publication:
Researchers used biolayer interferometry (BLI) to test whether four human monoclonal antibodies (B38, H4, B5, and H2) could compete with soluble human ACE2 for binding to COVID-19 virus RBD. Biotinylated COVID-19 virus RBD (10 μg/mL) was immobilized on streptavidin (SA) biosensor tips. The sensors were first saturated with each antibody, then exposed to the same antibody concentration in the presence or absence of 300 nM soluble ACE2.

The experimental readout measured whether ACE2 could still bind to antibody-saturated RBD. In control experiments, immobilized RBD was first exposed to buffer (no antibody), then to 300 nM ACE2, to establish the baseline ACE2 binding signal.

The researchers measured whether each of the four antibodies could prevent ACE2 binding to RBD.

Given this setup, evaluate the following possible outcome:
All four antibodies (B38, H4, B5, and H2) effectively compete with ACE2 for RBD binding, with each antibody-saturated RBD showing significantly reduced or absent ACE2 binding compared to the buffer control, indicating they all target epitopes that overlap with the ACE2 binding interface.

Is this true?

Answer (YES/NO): NO